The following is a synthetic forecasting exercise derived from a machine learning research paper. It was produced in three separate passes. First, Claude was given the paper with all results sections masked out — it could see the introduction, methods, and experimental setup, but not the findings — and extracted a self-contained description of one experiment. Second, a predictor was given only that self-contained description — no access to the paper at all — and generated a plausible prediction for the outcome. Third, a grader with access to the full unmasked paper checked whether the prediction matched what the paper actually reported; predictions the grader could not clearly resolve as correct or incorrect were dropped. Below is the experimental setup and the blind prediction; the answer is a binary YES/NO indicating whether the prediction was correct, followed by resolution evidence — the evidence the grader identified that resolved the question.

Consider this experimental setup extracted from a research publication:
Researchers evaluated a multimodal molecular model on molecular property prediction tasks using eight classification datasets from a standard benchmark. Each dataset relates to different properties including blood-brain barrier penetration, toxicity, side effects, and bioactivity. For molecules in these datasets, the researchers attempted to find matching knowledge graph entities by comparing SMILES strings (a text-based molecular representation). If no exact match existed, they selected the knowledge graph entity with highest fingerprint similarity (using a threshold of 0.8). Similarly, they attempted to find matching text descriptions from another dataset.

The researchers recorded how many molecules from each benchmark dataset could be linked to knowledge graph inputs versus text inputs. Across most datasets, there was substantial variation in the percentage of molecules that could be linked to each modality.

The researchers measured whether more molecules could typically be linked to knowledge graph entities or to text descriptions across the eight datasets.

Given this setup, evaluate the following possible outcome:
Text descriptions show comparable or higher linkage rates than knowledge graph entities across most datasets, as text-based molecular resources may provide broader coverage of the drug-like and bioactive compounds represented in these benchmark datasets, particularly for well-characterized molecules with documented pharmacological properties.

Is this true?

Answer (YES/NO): NO